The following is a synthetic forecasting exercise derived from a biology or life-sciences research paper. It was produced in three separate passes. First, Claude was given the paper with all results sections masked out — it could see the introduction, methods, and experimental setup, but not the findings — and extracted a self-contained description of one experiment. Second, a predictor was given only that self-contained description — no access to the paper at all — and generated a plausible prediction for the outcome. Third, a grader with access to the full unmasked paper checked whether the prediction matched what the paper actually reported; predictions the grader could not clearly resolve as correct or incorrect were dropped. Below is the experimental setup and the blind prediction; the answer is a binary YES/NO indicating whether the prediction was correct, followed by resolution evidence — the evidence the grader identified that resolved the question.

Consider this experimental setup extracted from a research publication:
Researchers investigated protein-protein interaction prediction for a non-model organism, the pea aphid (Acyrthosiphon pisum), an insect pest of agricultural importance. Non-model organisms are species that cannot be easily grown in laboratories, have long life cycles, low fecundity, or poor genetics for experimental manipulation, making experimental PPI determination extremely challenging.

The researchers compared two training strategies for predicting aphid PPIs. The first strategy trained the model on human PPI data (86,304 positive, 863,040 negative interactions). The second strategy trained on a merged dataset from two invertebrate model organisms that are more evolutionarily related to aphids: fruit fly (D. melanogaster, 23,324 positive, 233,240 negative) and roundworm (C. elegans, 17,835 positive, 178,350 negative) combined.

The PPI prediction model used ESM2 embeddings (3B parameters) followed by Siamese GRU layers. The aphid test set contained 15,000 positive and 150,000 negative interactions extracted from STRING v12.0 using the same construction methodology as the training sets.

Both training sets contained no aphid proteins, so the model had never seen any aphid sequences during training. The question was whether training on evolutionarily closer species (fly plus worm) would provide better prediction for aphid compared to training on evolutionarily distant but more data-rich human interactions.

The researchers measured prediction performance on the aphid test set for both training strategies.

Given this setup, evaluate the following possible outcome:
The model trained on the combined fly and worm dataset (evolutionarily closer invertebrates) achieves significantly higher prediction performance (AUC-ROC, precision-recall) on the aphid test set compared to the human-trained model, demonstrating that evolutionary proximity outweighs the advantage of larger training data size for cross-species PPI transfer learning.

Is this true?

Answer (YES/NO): NO